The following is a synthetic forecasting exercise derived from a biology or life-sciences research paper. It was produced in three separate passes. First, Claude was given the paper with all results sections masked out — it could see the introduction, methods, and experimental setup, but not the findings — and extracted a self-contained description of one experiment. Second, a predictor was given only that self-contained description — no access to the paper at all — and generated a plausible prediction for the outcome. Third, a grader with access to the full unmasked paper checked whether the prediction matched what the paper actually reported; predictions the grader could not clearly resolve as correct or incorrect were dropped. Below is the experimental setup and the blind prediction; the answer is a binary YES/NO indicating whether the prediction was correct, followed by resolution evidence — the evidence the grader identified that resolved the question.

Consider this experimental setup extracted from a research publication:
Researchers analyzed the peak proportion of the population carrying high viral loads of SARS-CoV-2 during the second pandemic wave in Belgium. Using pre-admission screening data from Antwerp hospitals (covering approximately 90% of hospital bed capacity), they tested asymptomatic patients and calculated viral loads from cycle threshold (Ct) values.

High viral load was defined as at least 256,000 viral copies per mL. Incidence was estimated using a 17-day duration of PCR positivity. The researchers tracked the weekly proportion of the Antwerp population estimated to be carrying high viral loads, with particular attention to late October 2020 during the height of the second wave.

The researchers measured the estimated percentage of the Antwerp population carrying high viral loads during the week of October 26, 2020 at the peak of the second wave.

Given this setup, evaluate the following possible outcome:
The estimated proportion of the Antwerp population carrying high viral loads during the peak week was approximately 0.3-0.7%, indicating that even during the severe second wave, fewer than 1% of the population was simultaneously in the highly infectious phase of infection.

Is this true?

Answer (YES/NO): NO